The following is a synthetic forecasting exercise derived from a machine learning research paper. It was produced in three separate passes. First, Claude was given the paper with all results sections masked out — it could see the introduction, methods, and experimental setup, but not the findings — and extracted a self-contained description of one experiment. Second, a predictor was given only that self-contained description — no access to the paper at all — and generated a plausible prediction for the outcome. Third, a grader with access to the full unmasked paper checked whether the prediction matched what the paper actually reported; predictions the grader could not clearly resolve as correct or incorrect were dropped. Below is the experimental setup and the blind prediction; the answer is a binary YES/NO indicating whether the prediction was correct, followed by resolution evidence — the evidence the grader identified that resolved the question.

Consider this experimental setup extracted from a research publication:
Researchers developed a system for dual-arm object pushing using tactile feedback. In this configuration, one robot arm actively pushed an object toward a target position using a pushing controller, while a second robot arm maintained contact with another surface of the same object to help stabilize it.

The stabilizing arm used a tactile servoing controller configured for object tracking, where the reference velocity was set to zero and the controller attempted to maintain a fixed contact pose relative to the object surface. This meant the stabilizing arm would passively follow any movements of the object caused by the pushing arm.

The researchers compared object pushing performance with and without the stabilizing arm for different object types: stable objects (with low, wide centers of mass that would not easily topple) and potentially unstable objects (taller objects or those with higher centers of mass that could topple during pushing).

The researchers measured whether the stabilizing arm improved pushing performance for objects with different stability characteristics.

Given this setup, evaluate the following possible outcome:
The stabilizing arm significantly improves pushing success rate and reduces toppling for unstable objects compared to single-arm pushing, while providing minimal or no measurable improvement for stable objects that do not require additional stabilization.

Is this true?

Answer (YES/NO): NO